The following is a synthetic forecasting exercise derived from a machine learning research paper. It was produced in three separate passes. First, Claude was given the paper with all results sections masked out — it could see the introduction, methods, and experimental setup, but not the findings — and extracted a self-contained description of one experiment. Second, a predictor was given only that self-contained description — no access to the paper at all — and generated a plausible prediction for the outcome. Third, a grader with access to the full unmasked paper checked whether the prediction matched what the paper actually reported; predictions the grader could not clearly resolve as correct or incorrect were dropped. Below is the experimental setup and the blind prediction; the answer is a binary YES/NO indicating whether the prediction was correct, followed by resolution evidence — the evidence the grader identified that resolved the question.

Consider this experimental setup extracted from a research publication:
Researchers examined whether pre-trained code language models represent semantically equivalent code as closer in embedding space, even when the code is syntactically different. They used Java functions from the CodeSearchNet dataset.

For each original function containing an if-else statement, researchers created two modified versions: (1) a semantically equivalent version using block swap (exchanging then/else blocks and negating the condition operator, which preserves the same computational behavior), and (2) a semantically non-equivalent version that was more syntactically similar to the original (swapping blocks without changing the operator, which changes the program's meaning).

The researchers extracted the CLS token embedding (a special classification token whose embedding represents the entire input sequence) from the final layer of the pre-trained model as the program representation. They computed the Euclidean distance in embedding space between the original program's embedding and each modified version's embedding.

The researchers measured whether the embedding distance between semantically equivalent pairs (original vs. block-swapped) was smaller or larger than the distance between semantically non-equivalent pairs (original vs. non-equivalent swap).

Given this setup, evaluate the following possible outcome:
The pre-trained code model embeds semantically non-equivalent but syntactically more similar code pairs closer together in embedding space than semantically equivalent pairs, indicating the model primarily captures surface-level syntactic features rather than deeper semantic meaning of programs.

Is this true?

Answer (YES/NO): NO